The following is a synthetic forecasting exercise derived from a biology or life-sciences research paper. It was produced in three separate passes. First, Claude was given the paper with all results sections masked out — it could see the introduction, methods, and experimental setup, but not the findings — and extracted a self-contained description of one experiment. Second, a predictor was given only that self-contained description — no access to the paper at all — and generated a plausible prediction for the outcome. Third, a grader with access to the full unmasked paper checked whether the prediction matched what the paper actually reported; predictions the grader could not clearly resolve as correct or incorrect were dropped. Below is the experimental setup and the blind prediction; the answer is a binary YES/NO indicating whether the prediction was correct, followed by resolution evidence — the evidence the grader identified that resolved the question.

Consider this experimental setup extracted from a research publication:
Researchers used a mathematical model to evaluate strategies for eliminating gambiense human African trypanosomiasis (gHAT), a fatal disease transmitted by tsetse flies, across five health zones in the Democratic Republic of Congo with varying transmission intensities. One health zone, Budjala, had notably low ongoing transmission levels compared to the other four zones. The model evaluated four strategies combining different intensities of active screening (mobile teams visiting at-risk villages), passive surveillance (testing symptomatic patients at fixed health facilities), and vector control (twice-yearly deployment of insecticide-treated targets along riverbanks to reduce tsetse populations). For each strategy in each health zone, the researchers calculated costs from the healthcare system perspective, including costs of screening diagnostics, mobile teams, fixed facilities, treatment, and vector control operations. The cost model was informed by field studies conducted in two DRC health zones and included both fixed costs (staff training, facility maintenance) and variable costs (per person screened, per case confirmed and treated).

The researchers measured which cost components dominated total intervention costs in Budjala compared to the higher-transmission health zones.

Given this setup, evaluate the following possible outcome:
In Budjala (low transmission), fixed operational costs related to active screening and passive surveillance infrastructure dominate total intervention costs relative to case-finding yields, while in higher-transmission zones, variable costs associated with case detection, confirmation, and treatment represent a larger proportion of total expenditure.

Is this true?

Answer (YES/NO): NO